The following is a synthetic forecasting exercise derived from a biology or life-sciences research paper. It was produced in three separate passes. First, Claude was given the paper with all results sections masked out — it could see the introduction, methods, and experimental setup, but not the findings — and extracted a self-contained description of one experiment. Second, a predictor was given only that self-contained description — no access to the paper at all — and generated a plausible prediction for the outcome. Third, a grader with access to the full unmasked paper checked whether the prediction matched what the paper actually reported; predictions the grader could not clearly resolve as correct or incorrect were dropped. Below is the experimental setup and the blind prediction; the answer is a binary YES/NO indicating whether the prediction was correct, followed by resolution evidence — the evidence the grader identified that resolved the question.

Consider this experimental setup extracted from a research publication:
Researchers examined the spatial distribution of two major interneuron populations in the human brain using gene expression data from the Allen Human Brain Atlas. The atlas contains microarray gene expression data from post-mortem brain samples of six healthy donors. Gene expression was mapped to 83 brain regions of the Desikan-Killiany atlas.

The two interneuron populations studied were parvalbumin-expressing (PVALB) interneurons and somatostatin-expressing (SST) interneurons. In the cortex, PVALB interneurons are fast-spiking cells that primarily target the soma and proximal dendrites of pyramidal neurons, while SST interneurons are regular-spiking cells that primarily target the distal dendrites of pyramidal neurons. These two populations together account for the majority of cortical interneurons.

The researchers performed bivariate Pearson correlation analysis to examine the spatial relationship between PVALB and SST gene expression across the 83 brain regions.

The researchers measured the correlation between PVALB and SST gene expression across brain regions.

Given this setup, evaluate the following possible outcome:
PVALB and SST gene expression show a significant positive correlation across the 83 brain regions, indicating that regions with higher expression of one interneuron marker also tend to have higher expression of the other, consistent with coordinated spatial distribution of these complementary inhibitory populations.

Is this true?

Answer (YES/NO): NO